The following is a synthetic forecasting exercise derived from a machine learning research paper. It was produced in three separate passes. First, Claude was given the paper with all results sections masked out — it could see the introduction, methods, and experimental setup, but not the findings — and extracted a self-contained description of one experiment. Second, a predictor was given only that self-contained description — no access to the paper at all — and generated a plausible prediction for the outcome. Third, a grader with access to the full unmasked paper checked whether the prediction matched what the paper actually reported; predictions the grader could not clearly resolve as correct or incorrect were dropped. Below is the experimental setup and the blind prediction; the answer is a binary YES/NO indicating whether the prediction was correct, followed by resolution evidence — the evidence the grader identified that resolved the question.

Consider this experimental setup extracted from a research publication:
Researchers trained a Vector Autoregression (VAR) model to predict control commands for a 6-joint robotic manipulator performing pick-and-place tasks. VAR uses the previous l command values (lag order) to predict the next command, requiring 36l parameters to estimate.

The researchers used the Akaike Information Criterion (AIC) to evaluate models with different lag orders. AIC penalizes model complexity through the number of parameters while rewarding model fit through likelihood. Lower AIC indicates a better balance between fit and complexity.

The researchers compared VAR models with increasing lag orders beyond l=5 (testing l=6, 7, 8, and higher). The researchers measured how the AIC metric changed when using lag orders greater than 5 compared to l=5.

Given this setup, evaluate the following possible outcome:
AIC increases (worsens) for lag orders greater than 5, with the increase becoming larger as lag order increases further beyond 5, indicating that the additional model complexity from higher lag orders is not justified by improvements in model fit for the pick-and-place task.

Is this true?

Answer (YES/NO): NO